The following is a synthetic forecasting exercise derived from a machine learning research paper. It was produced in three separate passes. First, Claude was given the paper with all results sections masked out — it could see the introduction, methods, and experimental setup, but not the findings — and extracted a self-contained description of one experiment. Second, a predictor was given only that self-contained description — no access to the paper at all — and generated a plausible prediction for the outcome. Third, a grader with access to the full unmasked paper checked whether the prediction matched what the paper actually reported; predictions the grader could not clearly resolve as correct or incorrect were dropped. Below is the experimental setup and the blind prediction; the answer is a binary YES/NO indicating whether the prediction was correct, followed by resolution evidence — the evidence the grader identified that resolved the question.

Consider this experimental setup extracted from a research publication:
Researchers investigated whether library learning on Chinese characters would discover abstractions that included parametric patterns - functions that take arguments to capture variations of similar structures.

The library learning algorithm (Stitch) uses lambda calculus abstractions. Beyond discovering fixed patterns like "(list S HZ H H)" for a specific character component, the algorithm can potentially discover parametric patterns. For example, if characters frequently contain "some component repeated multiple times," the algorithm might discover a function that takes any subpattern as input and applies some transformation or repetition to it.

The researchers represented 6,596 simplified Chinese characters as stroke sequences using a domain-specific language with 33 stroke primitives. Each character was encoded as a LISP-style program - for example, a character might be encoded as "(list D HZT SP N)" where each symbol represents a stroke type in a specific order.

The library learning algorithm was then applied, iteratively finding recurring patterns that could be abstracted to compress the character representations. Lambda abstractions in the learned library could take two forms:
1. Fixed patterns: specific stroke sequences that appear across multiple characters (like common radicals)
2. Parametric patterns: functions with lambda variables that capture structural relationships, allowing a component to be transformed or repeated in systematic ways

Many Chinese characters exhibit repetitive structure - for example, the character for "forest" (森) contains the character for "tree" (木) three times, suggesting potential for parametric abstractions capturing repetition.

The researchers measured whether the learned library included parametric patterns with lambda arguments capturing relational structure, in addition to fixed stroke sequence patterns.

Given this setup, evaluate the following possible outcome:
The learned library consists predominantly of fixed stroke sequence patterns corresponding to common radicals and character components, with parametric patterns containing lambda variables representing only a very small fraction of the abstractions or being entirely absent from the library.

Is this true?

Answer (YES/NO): NO